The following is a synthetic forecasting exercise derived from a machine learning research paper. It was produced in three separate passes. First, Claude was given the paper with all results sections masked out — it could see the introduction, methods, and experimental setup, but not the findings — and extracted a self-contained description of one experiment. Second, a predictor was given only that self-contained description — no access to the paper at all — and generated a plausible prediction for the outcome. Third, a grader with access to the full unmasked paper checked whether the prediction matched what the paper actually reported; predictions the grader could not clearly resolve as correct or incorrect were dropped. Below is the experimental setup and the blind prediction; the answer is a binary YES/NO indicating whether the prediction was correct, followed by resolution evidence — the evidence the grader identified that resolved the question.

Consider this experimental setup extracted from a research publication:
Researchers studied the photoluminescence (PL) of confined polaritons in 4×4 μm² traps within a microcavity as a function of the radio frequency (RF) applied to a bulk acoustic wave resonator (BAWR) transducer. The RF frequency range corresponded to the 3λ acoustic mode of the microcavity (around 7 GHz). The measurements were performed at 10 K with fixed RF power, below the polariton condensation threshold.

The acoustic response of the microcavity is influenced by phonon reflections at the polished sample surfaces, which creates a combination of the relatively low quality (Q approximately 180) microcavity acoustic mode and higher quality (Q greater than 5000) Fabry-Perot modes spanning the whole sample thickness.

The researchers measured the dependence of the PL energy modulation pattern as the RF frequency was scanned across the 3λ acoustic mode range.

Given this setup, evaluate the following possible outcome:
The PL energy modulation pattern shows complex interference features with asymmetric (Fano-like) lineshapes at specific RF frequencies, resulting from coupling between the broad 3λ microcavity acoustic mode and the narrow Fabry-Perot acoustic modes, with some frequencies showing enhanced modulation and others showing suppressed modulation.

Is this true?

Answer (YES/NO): NO